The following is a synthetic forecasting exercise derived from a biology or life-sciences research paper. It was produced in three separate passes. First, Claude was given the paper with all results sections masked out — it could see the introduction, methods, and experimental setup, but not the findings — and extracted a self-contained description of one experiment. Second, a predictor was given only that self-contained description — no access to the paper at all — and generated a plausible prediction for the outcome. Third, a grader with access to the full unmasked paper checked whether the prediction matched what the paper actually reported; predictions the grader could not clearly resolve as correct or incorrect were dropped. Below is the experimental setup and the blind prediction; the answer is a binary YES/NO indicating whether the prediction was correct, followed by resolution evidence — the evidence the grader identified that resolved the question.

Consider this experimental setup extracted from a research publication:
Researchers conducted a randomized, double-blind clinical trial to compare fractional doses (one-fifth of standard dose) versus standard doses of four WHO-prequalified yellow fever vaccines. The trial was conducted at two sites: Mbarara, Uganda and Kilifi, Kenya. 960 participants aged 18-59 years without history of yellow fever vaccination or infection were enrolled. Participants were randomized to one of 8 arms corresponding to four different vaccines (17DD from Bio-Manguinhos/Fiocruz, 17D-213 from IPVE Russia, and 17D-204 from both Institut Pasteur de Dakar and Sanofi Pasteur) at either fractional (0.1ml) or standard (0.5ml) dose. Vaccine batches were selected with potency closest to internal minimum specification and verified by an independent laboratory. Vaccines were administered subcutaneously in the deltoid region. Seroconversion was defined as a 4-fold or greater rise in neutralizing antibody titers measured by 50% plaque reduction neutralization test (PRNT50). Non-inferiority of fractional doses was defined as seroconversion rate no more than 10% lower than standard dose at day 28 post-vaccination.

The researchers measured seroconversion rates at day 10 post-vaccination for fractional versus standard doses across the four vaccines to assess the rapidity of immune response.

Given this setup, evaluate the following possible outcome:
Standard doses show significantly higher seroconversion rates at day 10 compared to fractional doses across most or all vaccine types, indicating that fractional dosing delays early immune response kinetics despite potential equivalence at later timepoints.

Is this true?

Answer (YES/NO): NO